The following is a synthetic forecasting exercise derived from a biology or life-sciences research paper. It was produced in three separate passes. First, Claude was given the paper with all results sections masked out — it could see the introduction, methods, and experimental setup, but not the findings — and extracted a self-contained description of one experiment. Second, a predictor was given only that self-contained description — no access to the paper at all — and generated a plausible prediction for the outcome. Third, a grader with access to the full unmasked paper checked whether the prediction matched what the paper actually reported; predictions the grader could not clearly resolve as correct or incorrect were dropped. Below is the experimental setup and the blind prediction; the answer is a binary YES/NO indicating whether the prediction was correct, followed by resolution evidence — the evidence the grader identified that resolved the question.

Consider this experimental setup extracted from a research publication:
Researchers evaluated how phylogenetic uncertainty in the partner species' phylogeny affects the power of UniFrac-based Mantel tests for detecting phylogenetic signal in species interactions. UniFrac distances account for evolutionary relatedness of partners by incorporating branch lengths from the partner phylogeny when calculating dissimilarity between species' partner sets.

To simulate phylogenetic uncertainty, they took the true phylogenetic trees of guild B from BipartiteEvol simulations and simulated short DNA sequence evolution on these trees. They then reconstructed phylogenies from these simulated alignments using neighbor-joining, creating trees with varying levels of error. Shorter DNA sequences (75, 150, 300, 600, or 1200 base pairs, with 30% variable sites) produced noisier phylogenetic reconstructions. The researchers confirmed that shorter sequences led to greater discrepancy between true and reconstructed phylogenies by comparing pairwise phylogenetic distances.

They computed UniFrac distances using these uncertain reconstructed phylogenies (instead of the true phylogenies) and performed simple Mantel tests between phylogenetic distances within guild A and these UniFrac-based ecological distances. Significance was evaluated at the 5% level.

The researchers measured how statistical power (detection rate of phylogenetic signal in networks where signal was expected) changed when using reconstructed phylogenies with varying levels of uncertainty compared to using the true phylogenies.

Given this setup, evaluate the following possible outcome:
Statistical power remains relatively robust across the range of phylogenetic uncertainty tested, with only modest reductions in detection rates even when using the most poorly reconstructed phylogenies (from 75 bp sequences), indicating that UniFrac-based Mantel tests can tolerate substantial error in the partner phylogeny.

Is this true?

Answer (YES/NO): YES